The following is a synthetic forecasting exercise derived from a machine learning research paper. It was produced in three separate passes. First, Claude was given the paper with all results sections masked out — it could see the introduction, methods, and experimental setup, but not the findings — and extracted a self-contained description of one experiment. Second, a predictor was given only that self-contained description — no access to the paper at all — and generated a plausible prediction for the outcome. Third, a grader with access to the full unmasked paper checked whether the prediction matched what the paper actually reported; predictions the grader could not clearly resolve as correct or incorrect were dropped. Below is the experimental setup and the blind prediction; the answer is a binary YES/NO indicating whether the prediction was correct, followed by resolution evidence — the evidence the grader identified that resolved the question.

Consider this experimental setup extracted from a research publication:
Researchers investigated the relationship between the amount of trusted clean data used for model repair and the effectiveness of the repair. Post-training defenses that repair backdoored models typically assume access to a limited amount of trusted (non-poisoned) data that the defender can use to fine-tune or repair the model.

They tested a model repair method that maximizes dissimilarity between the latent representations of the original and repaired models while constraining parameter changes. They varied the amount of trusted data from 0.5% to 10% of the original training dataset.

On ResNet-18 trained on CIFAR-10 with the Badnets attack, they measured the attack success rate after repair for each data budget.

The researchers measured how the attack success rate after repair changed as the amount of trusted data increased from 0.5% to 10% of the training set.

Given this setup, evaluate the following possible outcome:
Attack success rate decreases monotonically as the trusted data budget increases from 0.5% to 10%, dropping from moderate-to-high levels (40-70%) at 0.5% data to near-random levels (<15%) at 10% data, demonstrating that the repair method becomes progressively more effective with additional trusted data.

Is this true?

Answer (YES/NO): NO